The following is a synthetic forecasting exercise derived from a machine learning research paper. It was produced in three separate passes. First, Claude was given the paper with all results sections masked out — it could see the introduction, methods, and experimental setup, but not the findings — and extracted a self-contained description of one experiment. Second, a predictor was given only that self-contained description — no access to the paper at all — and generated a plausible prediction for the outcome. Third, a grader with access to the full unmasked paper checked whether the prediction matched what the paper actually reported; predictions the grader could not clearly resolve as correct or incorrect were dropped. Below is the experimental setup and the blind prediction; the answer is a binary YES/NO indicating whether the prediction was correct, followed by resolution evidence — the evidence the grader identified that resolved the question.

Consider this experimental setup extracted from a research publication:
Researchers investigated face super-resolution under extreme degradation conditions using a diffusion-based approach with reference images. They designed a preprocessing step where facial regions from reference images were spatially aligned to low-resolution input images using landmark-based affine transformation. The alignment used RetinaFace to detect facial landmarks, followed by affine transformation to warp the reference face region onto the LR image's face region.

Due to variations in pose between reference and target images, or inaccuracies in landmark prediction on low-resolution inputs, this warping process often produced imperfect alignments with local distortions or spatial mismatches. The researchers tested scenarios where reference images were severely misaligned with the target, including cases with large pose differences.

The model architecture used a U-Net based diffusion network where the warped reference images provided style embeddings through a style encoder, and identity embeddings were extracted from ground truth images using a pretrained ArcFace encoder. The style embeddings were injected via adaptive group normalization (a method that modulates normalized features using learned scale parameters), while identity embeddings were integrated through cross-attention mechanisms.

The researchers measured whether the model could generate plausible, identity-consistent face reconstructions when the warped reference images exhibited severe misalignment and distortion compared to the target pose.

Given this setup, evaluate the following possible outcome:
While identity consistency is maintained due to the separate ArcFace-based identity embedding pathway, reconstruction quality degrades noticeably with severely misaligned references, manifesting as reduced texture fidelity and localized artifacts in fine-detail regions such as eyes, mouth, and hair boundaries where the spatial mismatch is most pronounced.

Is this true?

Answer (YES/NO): NO